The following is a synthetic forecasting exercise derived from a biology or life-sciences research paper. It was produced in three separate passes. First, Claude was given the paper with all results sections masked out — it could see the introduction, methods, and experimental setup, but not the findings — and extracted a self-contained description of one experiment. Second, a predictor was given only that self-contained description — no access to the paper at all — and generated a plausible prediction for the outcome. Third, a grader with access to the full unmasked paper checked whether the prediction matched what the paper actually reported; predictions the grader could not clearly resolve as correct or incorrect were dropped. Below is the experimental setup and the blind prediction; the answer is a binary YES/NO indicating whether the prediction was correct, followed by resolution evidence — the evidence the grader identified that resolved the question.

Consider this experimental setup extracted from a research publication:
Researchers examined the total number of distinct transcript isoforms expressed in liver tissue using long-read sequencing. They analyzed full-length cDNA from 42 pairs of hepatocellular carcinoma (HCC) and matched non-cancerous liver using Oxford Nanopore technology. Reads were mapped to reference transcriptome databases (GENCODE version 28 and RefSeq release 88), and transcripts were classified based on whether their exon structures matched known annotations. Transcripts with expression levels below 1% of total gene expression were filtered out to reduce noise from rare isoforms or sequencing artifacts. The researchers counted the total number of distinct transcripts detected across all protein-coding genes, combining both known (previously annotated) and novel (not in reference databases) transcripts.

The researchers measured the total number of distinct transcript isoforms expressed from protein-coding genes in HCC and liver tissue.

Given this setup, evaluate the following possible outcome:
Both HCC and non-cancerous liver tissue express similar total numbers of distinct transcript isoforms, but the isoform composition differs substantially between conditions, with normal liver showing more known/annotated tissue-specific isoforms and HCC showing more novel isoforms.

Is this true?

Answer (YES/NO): NO